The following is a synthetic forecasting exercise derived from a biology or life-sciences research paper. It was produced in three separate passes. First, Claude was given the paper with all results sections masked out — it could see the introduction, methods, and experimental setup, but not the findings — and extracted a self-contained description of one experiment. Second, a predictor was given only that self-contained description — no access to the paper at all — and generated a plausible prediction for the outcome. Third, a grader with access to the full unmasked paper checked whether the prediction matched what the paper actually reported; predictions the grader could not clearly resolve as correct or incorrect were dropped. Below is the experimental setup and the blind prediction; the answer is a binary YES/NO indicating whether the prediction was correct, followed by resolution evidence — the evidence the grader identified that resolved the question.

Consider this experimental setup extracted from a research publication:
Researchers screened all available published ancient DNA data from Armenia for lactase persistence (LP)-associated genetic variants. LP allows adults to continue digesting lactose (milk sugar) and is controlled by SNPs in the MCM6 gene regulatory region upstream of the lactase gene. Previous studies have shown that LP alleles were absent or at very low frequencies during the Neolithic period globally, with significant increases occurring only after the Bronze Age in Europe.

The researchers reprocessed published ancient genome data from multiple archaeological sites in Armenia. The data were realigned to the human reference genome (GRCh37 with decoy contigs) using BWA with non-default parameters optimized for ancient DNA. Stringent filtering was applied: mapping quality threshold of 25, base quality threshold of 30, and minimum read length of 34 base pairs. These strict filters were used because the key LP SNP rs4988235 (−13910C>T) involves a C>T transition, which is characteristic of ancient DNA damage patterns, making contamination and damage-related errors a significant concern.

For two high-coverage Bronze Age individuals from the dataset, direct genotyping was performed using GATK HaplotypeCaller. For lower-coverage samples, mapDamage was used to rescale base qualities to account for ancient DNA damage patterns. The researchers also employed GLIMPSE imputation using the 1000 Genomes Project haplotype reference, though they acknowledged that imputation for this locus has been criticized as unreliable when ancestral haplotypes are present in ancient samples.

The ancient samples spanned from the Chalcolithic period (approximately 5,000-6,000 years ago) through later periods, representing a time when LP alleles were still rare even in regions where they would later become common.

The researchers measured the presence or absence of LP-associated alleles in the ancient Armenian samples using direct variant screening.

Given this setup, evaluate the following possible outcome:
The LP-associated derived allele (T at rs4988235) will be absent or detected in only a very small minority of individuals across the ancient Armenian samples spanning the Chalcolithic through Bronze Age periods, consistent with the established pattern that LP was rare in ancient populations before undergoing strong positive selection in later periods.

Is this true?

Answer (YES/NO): YES